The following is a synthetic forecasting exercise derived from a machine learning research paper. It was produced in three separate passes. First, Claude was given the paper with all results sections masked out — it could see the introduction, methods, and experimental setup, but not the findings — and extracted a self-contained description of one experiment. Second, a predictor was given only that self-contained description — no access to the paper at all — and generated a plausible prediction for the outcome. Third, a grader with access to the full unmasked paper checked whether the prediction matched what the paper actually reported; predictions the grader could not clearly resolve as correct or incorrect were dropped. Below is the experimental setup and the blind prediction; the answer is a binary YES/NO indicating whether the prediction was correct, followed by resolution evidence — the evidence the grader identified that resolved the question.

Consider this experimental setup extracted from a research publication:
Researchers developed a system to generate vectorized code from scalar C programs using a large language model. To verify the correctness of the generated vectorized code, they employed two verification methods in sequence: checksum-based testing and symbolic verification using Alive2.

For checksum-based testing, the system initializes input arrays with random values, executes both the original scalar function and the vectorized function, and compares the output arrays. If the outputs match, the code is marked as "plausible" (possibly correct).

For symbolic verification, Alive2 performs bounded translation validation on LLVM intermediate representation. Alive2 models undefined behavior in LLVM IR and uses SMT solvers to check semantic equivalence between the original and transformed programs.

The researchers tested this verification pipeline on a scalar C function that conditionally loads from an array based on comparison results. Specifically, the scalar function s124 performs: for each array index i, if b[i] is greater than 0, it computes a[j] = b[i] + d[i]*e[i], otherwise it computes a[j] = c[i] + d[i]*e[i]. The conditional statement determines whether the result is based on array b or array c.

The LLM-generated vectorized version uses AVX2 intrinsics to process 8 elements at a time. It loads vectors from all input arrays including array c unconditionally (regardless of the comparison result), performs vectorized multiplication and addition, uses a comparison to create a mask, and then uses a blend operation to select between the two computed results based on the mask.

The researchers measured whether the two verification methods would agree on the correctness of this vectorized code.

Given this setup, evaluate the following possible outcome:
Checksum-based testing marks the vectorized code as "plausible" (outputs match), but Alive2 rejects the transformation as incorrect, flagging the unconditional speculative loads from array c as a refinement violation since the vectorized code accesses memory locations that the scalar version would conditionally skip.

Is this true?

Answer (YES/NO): YES